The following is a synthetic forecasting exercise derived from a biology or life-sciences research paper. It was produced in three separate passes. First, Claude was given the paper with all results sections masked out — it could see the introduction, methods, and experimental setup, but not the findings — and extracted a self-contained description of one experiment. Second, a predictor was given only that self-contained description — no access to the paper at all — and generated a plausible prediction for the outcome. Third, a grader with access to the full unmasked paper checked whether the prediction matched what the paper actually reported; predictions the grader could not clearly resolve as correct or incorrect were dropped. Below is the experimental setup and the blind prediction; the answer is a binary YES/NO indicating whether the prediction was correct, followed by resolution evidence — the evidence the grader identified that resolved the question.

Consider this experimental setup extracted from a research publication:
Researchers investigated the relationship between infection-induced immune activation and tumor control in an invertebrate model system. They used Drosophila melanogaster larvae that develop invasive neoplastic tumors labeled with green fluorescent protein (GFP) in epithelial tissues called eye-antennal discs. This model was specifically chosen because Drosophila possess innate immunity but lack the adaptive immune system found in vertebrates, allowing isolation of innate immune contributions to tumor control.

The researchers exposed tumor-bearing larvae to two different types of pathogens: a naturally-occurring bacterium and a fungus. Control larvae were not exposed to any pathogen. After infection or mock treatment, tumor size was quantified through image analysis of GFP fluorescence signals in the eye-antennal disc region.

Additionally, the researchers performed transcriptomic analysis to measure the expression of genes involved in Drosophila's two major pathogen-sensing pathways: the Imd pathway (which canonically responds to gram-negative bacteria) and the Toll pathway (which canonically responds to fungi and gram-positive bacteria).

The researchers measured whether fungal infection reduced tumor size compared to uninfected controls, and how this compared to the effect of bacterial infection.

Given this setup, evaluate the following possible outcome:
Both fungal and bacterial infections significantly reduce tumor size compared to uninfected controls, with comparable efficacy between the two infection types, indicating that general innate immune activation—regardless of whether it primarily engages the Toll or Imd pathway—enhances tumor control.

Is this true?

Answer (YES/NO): NO